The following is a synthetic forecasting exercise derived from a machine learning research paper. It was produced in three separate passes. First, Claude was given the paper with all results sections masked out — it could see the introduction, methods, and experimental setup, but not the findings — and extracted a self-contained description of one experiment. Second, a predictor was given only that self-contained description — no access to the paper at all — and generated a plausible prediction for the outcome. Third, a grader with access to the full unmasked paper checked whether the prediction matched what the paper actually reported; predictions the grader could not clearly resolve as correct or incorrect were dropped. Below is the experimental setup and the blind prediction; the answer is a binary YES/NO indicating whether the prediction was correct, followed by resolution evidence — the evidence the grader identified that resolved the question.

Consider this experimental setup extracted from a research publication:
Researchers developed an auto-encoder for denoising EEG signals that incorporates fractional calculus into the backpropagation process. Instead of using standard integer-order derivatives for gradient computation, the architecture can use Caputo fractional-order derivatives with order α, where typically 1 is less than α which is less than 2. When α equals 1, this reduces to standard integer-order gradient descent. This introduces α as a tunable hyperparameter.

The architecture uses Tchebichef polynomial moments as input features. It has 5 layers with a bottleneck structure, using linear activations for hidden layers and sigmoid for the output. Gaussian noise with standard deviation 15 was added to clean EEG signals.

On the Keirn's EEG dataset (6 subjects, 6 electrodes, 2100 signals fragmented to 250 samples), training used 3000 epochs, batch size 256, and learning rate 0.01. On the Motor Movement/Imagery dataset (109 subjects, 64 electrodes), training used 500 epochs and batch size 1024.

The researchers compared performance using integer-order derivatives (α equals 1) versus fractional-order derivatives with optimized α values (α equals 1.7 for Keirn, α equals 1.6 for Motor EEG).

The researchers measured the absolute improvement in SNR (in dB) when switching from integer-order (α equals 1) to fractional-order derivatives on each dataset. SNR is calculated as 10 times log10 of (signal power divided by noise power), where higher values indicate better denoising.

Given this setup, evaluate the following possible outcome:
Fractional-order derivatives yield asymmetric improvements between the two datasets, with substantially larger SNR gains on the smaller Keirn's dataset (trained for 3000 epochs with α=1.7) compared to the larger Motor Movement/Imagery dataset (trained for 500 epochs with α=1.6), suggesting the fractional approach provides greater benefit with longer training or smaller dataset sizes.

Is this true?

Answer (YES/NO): YES